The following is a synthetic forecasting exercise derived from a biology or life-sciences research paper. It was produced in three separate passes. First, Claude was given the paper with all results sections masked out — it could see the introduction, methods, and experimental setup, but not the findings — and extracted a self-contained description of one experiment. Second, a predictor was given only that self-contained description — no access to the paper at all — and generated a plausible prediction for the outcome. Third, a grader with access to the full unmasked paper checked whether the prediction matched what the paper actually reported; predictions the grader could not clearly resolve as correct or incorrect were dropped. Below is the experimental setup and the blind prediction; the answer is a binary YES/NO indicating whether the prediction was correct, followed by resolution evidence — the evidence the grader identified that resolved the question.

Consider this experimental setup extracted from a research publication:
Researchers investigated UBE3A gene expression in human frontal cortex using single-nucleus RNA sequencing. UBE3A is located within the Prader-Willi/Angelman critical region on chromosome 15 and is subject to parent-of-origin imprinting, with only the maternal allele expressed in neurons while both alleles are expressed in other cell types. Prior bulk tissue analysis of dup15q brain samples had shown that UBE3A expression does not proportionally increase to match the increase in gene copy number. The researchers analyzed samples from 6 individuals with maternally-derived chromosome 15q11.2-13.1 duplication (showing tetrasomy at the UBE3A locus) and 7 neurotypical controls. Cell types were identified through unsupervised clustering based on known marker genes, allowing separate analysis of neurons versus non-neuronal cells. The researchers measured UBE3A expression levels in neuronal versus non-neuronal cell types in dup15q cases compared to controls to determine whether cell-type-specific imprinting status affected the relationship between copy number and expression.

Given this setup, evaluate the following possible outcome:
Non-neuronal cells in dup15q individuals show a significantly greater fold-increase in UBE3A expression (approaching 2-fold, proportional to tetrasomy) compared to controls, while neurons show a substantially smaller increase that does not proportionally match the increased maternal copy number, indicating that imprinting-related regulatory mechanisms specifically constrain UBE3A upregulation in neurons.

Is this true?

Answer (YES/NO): NO